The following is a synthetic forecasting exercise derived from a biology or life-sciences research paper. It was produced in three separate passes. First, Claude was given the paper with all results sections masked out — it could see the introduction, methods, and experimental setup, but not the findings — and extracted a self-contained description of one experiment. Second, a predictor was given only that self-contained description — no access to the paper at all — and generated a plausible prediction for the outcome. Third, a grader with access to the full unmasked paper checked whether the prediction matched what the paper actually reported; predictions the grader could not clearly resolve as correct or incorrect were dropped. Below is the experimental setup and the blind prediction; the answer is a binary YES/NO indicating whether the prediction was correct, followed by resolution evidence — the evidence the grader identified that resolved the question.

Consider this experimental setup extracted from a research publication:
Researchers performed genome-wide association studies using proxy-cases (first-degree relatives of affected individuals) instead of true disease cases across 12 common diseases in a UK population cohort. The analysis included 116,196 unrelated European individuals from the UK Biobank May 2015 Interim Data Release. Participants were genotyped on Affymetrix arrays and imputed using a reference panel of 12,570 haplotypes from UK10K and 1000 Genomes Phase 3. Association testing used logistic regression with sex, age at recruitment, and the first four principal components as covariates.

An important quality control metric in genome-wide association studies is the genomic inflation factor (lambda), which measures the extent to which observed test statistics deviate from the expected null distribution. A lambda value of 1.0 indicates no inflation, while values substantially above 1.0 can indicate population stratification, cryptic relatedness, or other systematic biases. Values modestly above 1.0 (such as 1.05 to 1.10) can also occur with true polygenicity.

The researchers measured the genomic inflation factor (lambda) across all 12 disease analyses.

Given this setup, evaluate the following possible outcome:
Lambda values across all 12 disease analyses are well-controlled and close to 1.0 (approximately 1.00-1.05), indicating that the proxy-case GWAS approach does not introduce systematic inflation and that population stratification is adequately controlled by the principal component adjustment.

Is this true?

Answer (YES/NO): NO